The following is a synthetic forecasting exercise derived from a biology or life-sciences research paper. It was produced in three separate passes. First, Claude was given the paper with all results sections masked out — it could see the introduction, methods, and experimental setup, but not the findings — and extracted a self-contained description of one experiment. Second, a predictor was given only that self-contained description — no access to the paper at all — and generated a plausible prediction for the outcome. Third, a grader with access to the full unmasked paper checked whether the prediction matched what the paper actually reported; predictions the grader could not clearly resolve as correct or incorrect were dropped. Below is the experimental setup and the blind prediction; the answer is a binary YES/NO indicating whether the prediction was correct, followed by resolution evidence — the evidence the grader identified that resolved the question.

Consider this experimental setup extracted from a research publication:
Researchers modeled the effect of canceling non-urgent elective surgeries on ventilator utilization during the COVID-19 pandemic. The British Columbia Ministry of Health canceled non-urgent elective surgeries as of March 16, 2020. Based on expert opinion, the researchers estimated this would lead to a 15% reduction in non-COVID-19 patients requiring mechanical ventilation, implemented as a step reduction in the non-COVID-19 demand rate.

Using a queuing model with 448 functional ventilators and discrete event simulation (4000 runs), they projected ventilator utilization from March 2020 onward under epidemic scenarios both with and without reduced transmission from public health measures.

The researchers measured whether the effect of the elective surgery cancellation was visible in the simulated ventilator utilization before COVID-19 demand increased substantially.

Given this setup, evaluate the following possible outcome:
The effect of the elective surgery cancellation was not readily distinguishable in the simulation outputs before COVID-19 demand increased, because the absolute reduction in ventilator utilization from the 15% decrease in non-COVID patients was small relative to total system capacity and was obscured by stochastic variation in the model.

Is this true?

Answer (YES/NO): NO